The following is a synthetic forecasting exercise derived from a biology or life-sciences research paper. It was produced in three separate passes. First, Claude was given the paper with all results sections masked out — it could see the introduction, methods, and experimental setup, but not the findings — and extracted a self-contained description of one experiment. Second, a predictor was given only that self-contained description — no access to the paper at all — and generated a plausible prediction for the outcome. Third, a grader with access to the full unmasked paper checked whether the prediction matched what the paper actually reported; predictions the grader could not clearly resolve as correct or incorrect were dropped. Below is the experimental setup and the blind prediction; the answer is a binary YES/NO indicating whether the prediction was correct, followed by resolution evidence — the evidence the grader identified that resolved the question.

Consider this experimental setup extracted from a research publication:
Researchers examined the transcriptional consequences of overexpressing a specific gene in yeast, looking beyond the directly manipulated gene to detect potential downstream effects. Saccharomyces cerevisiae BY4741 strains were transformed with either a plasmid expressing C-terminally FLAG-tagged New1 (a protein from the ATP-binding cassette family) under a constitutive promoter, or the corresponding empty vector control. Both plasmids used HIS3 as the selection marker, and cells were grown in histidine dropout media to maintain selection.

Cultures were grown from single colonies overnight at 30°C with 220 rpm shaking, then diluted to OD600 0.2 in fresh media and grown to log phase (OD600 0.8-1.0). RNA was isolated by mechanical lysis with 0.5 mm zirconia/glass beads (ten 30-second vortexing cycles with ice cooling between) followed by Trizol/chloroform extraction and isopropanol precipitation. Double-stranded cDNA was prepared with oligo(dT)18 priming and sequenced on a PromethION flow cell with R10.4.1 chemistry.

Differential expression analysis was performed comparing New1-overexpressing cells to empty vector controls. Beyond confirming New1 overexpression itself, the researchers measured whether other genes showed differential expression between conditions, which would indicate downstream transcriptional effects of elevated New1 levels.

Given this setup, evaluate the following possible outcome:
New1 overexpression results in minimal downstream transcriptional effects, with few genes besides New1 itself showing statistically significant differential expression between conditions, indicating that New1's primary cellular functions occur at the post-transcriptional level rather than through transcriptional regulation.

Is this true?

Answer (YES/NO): YES